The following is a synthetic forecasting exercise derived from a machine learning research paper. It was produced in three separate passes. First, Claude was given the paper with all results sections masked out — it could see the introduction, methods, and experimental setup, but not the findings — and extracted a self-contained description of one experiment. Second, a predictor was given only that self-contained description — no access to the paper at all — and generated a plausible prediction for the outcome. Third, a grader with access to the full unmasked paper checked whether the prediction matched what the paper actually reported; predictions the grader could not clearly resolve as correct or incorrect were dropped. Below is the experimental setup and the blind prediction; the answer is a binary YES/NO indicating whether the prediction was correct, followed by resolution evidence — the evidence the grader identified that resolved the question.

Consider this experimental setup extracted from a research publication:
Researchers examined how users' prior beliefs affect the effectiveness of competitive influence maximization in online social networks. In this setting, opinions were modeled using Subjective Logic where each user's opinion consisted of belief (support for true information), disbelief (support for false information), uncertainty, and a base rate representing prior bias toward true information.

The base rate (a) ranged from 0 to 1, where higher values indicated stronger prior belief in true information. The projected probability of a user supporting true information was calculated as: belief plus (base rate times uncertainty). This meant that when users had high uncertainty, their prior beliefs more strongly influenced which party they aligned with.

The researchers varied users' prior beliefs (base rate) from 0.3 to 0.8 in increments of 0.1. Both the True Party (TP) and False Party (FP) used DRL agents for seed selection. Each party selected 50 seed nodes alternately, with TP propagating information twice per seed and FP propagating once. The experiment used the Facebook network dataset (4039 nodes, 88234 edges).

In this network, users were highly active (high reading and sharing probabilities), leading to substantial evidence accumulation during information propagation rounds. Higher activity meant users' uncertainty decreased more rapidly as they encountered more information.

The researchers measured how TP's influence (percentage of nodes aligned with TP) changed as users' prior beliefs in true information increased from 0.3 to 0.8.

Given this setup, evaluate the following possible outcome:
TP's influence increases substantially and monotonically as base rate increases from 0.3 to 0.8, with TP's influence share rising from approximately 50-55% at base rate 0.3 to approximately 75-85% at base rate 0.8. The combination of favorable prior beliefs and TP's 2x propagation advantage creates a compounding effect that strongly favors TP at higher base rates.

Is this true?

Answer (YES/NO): NO